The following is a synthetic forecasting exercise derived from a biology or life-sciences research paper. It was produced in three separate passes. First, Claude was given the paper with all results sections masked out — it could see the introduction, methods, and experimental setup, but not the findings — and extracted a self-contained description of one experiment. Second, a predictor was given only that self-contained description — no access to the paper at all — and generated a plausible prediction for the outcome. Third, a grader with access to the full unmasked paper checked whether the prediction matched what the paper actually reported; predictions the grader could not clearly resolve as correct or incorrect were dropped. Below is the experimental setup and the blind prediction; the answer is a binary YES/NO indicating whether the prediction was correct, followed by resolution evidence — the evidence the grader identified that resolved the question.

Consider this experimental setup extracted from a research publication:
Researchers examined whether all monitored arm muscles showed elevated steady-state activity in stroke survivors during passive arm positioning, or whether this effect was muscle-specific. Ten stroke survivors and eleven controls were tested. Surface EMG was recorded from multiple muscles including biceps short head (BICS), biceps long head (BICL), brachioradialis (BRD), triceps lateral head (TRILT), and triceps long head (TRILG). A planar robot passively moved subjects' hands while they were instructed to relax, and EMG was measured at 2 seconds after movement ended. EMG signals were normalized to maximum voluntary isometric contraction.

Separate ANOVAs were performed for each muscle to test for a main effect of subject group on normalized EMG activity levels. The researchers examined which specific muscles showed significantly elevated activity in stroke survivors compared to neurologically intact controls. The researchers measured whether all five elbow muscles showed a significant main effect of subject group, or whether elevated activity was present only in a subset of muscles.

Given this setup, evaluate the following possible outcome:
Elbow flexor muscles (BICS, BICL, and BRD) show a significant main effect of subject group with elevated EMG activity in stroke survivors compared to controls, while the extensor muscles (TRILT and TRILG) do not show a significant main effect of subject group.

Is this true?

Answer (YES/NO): NO